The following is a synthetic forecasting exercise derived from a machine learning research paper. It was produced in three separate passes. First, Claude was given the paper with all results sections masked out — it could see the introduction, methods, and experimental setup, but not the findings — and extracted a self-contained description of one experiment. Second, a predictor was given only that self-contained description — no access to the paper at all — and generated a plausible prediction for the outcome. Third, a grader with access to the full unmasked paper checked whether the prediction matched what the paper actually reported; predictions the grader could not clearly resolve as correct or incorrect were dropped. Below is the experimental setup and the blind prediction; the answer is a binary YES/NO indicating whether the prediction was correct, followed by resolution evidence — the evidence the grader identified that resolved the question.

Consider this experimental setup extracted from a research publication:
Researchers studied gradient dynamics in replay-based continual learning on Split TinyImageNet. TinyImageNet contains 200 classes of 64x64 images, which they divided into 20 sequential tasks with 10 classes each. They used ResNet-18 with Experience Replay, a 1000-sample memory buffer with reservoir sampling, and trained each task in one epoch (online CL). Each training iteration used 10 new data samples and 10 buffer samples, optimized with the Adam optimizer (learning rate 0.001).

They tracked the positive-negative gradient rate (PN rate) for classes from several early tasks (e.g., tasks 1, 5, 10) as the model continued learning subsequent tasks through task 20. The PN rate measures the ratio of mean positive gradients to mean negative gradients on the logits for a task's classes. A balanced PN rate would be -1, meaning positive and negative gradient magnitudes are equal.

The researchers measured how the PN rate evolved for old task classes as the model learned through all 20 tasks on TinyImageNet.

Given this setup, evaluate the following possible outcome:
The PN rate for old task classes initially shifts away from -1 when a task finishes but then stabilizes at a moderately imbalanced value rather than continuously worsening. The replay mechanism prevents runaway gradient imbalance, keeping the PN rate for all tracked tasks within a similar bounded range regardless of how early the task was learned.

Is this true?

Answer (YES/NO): NO